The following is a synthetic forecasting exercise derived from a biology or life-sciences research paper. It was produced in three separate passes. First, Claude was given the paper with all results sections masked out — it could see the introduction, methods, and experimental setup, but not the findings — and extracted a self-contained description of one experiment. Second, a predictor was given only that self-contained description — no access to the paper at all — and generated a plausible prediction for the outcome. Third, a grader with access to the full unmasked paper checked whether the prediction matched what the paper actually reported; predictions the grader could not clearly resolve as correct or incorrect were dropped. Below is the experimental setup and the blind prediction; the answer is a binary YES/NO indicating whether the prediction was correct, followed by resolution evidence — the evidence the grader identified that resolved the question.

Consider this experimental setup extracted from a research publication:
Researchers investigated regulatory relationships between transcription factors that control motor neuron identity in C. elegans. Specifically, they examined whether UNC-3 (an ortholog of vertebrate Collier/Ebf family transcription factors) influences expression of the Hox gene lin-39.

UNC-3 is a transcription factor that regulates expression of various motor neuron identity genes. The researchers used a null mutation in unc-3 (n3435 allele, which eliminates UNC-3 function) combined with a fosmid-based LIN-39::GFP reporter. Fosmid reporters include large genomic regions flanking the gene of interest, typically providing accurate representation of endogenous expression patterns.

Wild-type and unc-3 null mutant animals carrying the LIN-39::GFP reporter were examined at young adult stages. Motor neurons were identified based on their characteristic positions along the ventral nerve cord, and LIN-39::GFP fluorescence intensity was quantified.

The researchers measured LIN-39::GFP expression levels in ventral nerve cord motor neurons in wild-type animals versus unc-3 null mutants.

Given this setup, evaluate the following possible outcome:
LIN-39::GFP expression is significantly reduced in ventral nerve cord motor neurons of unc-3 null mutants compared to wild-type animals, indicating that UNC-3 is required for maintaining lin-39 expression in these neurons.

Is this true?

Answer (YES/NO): NO